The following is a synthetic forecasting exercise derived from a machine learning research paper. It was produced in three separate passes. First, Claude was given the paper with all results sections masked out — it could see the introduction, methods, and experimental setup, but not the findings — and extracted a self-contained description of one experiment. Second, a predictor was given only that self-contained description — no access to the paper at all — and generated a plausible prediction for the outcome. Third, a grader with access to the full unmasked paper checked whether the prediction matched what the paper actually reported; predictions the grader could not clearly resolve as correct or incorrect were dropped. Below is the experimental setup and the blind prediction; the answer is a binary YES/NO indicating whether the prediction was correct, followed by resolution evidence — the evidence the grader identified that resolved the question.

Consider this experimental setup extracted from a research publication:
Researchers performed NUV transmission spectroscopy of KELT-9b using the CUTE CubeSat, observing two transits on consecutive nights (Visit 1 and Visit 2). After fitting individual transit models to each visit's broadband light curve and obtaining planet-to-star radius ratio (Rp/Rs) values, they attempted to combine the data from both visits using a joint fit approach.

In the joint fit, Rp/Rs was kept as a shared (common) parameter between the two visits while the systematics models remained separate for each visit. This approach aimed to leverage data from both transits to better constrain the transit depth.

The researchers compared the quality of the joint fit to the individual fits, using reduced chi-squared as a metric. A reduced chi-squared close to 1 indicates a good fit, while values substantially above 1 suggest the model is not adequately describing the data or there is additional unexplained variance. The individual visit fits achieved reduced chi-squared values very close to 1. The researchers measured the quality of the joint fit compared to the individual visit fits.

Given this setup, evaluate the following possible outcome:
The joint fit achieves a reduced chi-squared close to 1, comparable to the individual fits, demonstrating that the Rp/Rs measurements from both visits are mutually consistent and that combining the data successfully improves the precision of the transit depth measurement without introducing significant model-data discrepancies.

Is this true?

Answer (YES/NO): NO